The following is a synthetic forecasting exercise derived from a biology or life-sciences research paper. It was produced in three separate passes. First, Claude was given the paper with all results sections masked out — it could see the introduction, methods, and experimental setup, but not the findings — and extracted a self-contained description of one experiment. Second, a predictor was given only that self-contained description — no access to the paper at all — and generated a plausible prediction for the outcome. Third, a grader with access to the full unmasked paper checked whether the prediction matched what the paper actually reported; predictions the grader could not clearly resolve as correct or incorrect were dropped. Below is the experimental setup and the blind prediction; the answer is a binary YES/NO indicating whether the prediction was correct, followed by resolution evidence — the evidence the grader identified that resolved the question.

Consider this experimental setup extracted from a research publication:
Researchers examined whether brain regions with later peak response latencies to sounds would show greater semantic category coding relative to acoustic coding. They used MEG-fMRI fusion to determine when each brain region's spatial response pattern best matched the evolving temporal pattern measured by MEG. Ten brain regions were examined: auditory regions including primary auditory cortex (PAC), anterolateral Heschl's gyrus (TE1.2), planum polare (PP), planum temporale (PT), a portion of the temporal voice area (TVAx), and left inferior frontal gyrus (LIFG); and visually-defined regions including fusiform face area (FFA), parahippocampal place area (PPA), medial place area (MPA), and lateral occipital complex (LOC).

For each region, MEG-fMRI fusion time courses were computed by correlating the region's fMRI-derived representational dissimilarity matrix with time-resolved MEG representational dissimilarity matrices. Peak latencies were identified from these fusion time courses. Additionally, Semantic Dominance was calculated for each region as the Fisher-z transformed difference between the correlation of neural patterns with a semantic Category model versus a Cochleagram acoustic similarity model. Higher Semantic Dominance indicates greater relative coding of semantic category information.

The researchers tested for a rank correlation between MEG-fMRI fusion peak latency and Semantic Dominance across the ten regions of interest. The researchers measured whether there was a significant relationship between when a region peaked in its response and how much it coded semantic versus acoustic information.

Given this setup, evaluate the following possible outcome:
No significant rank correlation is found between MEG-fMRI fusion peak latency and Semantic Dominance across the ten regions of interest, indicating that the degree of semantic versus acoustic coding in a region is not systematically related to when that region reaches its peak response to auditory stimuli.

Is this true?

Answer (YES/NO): NO